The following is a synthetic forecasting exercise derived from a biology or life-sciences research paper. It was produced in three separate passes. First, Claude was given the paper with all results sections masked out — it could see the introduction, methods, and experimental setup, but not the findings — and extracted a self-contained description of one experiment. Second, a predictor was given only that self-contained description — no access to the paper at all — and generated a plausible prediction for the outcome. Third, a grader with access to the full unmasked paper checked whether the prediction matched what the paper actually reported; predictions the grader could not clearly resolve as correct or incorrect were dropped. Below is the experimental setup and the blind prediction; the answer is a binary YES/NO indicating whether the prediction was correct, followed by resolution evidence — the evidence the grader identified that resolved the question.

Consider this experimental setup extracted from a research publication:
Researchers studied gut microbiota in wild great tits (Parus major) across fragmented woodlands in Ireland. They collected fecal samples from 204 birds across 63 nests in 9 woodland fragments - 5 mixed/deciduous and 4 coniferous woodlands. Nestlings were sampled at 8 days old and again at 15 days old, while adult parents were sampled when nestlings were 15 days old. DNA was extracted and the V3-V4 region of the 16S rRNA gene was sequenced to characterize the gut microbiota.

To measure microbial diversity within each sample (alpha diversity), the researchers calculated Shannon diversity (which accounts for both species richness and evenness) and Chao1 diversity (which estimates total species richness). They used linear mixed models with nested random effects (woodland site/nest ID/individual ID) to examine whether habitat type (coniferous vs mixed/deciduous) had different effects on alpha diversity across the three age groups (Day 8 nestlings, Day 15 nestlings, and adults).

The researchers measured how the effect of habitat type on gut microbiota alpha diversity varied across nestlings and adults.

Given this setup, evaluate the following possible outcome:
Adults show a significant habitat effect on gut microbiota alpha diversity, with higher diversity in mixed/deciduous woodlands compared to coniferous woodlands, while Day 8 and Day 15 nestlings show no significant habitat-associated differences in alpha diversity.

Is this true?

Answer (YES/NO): NO